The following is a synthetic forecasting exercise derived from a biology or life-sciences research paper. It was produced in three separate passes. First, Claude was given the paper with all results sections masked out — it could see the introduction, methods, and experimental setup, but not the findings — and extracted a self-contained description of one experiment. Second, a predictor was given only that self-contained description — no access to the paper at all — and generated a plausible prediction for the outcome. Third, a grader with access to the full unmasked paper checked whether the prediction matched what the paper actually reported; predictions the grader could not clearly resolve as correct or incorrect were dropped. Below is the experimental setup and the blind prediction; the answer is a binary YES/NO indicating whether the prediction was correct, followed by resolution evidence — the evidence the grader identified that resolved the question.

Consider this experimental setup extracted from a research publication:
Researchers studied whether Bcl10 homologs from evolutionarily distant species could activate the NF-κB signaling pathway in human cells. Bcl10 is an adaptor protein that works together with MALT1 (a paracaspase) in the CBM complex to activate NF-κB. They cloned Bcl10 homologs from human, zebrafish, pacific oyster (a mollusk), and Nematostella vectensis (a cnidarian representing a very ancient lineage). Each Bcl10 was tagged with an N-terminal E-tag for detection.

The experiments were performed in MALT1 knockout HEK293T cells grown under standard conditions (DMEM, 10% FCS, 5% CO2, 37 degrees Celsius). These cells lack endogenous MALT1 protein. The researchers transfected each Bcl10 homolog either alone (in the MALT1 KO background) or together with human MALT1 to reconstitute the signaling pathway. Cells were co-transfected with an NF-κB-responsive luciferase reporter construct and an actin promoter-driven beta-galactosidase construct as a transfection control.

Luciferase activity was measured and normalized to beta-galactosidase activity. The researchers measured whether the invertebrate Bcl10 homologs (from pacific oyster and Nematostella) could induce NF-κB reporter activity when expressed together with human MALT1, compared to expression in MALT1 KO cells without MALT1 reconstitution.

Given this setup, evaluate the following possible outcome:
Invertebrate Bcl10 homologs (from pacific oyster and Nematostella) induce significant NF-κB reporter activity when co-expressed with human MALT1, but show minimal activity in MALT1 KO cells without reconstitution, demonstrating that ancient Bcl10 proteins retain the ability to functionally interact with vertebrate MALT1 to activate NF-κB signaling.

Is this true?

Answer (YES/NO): NO